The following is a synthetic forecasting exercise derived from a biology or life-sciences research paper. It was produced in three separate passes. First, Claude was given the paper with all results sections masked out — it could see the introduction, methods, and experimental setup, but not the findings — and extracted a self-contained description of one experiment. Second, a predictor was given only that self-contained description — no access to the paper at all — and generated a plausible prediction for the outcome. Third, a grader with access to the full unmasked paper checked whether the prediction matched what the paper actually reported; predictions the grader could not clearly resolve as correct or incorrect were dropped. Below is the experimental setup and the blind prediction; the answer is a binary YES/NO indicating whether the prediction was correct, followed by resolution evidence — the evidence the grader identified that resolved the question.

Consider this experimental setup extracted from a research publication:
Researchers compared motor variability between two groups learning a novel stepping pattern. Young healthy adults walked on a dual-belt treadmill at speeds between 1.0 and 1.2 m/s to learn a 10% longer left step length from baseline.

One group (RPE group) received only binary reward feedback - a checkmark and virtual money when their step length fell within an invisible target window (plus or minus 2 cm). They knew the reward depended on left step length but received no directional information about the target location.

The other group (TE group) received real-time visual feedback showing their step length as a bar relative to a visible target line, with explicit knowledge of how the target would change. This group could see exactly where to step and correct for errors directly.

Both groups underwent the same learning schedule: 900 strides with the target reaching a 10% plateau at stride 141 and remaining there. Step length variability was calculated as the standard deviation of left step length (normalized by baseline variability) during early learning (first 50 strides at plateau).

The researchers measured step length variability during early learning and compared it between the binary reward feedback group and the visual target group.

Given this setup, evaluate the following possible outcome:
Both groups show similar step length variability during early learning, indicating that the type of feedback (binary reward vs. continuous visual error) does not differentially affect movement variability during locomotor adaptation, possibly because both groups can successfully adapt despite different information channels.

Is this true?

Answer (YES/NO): NO